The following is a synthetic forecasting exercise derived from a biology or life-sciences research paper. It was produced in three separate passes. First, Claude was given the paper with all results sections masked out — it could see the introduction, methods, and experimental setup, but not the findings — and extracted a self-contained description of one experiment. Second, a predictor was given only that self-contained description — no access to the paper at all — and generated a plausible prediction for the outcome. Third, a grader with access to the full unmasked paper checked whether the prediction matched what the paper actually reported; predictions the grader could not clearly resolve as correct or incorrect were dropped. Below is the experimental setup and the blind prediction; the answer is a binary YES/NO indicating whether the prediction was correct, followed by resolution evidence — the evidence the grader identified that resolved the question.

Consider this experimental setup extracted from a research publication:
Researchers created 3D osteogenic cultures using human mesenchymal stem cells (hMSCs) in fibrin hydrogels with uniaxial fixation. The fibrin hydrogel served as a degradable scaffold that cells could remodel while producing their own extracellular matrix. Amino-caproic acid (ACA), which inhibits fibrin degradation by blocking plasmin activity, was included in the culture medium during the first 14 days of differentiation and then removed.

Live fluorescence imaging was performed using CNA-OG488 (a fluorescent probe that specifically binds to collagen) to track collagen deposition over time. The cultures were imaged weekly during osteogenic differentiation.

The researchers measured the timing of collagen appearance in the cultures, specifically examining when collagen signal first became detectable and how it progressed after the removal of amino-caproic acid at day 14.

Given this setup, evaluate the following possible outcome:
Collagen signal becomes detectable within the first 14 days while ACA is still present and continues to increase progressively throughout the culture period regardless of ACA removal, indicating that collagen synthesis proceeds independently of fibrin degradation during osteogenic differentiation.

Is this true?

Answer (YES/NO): YES